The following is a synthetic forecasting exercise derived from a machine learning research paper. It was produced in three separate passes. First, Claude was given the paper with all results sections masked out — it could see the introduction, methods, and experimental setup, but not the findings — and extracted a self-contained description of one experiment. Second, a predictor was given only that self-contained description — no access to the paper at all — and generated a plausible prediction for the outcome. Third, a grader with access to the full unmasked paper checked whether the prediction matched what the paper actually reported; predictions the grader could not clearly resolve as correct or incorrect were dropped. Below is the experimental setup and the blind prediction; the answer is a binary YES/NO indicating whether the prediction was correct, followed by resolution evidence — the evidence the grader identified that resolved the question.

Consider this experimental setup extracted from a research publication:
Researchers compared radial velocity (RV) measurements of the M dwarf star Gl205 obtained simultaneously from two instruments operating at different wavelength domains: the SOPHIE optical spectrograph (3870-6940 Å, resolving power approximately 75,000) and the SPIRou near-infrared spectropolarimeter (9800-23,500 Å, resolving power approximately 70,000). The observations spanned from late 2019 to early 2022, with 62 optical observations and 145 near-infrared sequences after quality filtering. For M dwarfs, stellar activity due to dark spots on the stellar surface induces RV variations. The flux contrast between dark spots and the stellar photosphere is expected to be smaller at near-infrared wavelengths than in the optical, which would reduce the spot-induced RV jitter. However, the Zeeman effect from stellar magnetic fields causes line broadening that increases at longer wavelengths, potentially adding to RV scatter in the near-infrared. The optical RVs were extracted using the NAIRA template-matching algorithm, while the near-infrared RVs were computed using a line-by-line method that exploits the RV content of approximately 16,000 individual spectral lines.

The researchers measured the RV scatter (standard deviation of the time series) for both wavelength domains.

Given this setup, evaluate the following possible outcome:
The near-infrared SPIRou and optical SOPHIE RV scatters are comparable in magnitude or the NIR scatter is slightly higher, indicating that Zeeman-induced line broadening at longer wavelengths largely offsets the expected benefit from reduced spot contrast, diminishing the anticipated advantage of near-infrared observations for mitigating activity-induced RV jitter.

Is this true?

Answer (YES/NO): YES